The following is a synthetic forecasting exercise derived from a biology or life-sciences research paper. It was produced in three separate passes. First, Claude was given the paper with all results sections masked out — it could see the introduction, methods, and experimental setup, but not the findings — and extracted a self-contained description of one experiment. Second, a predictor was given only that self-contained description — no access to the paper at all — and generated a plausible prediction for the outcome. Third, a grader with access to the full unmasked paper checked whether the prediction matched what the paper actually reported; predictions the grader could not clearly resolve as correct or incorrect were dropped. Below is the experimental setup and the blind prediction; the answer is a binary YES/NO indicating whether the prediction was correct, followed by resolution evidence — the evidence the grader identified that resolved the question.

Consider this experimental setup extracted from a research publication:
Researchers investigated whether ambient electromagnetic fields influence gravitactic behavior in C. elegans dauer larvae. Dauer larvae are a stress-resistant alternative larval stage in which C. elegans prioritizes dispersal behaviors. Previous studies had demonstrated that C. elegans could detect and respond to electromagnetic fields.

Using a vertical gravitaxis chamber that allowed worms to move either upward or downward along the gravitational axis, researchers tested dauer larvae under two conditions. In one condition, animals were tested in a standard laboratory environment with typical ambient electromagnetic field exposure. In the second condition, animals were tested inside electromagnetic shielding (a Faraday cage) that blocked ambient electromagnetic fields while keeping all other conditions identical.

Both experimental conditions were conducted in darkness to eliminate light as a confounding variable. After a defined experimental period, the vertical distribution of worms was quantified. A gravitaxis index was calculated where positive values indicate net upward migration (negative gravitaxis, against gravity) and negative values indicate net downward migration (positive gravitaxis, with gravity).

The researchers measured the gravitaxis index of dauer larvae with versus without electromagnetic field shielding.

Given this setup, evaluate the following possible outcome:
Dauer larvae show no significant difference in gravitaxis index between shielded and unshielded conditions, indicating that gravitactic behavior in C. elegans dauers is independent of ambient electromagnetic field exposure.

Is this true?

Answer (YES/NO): NO